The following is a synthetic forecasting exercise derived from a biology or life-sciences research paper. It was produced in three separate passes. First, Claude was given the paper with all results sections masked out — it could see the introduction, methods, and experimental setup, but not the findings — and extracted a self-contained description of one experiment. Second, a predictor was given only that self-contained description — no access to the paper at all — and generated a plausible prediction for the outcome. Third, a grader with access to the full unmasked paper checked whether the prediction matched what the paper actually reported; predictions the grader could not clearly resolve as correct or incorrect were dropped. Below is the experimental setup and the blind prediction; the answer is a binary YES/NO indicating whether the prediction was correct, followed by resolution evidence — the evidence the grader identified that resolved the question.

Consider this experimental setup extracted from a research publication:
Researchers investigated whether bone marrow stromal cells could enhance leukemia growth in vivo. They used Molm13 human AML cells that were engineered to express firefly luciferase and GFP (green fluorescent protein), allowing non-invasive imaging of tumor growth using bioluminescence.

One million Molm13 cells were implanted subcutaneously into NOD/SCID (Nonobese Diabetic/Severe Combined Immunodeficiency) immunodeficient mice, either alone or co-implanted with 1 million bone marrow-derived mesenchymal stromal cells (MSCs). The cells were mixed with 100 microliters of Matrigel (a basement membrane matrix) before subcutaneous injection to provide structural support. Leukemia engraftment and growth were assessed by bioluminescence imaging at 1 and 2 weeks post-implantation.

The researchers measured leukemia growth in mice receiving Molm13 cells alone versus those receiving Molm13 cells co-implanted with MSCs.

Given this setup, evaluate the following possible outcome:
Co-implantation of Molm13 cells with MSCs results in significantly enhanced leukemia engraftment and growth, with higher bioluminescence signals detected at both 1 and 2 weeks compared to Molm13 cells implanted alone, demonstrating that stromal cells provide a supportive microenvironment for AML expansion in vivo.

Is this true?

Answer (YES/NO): YES